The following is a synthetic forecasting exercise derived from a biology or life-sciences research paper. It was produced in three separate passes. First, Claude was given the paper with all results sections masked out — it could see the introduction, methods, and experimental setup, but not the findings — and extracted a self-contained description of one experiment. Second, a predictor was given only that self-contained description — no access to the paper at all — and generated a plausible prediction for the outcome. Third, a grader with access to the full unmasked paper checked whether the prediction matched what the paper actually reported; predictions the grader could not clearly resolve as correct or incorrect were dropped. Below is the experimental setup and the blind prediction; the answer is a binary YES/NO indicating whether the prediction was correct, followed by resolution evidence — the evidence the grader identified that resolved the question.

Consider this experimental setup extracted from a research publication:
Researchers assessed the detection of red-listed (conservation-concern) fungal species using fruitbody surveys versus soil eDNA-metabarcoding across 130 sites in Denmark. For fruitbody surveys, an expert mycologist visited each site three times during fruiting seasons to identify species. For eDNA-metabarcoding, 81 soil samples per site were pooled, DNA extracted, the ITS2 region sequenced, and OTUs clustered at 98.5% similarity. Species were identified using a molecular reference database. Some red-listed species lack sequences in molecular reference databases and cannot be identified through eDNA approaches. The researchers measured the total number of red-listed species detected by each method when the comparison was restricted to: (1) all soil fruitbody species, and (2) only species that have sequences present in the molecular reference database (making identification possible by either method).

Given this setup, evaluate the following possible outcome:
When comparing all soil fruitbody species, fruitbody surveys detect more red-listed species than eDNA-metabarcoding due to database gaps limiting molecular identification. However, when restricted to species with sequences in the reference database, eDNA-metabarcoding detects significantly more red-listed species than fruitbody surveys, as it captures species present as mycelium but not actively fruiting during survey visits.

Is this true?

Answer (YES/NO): NO